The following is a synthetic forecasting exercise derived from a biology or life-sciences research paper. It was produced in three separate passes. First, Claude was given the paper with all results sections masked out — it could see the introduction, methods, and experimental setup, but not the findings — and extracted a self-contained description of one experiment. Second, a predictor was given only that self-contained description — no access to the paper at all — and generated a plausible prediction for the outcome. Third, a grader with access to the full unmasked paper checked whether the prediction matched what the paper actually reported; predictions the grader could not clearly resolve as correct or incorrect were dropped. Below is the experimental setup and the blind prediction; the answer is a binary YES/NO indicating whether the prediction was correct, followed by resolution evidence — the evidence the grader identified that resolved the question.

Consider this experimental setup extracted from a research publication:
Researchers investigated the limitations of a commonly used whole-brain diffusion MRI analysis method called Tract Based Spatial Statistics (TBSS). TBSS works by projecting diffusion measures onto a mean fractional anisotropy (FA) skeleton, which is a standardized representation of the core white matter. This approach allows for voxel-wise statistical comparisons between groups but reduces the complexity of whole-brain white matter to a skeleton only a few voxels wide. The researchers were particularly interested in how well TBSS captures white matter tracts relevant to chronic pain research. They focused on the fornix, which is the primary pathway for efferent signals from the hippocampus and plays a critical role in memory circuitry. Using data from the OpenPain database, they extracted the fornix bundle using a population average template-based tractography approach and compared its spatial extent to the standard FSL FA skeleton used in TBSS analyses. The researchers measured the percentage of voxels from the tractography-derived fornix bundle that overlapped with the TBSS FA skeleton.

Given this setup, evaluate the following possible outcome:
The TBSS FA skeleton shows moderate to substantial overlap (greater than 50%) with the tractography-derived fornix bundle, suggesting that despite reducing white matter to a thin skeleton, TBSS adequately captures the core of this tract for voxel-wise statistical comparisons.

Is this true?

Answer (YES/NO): NO